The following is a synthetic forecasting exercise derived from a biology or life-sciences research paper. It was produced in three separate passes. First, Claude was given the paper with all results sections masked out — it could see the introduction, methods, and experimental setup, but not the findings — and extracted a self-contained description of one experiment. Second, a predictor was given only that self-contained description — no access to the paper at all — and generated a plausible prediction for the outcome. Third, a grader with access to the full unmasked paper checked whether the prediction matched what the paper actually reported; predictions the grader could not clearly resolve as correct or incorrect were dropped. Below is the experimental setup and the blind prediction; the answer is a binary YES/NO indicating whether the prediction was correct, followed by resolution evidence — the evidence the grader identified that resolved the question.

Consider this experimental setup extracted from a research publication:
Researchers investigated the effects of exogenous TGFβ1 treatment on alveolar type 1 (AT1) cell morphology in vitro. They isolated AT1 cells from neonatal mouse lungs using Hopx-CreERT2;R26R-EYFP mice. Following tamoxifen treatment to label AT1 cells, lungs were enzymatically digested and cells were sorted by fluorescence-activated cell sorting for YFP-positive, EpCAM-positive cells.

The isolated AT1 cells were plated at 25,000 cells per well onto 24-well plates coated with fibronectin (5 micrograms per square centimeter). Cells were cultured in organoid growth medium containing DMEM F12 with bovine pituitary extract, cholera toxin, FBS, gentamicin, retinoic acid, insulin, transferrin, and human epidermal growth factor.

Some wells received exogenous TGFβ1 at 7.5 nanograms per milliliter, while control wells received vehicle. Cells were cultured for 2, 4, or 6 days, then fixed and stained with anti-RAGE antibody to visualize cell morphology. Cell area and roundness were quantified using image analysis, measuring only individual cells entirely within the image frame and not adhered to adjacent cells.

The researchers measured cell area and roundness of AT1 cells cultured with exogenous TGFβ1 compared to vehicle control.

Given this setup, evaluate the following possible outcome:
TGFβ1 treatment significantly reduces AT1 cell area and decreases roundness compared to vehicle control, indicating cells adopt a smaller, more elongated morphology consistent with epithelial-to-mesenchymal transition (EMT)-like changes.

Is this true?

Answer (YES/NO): NO